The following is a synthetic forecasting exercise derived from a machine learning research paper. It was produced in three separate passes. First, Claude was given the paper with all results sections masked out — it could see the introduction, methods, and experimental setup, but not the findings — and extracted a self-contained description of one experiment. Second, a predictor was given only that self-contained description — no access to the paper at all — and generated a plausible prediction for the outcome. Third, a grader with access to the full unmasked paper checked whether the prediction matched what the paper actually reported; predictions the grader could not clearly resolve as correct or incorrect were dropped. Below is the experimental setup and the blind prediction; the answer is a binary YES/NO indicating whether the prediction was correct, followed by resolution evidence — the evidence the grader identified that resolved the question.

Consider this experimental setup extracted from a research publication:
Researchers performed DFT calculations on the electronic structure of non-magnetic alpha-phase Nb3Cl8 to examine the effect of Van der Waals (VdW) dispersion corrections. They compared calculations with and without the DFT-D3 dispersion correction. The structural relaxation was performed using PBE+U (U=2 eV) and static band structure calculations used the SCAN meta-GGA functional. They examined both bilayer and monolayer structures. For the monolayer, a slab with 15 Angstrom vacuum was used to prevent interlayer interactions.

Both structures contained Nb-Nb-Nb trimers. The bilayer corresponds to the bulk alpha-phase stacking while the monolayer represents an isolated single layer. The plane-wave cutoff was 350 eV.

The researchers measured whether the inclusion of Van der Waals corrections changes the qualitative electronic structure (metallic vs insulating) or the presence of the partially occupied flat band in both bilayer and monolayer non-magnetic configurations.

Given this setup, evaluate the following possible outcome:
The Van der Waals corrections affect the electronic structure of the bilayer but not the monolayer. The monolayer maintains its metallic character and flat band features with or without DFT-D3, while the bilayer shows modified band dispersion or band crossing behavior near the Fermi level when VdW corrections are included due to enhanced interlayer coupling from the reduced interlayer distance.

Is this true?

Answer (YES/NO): YES